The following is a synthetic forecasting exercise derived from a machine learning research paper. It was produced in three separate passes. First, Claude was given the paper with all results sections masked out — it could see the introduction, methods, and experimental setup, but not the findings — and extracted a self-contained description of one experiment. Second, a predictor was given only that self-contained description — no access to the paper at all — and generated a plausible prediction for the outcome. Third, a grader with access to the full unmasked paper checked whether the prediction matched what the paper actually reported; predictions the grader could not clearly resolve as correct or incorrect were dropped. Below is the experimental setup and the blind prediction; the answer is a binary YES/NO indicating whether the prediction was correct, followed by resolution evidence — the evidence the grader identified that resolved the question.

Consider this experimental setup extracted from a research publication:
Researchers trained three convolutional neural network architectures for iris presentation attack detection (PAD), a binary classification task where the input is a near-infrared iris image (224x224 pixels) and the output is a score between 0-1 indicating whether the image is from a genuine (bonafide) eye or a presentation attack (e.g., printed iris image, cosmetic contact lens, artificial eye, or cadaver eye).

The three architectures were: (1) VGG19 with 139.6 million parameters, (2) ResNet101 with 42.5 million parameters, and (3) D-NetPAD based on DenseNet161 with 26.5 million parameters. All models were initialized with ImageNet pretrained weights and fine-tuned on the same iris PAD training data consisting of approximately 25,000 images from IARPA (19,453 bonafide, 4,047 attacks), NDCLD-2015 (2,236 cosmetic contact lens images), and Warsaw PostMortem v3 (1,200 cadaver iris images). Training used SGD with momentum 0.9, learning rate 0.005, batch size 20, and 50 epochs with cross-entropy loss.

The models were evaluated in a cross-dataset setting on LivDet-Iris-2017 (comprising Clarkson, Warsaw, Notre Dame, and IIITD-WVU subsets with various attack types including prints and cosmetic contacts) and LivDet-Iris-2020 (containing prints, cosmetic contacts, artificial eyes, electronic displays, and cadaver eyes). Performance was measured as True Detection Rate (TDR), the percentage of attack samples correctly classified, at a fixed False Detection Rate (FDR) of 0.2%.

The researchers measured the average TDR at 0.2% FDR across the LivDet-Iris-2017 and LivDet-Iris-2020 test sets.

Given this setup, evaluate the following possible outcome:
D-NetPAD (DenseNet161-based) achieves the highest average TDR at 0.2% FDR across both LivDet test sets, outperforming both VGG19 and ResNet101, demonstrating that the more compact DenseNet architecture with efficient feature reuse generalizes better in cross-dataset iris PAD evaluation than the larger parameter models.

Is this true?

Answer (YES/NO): NO